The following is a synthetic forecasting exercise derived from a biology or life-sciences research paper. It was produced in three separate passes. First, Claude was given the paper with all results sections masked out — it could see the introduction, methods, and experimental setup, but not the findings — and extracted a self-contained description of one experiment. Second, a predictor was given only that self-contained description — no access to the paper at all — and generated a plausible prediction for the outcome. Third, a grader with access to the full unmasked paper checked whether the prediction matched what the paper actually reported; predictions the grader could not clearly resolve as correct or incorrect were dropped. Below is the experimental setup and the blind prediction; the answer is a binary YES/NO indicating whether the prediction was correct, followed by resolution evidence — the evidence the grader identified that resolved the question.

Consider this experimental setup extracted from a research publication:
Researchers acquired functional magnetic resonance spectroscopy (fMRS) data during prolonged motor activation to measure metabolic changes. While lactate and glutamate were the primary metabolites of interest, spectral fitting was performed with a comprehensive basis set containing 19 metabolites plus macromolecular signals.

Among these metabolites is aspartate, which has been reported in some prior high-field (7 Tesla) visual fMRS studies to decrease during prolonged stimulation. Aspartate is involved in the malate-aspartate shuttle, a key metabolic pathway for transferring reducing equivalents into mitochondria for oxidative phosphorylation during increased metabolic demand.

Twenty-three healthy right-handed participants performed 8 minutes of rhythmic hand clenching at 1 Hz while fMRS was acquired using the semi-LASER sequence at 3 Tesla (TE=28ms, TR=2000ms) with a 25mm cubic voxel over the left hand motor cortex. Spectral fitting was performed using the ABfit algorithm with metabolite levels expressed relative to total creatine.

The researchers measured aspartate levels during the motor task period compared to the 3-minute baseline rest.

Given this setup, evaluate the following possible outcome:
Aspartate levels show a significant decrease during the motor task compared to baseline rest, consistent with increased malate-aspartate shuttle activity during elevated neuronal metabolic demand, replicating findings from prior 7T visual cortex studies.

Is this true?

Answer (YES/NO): NO